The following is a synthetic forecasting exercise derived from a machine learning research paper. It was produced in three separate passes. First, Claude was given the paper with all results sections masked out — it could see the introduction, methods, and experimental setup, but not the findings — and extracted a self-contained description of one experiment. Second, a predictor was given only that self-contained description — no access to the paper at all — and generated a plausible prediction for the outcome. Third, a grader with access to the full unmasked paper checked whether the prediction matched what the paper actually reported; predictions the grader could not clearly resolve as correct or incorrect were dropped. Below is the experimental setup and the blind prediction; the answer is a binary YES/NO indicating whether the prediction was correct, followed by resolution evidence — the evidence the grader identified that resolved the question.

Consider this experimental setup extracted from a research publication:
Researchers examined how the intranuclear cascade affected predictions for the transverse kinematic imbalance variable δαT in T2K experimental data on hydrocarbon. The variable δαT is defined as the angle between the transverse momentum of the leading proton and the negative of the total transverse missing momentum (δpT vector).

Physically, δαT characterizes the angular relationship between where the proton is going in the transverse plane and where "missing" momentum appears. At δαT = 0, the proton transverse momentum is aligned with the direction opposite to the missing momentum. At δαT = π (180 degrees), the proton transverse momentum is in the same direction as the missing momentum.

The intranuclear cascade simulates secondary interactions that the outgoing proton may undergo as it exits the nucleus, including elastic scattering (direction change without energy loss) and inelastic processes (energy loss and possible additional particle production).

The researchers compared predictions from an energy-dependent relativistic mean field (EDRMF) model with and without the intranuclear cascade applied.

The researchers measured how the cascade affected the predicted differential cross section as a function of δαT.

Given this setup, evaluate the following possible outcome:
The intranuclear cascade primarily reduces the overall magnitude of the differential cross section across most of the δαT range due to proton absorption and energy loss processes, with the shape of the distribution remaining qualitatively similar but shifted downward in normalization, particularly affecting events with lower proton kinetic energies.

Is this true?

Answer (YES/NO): NO